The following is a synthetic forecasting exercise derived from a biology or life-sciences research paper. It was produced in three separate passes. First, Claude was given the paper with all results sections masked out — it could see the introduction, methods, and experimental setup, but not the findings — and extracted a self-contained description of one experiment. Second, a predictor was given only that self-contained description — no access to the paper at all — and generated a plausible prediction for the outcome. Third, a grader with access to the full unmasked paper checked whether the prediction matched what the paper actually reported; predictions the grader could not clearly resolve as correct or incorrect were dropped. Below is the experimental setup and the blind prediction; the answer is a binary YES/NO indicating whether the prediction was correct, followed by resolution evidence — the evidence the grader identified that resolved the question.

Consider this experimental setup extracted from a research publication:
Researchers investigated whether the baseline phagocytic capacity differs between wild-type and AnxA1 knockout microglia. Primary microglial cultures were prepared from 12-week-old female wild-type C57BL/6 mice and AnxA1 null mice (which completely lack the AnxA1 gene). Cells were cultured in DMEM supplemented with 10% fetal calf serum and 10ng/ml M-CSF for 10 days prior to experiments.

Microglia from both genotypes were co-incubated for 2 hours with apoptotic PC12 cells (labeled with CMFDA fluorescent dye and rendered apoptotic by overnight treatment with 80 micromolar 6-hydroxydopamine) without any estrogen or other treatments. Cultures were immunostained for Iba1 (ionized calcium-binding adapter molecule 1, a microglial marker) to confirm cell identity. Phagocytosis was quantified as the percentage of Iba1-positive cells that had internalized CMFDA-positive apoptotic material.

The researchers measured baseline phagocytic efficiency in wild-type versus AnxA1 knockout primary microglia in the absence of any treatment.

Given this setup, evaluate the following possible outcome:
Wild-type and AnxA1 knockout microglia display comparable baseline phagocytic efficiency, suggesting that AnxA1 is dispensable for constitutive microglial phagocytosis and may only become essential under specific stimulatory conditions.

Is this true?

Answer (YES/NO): NO